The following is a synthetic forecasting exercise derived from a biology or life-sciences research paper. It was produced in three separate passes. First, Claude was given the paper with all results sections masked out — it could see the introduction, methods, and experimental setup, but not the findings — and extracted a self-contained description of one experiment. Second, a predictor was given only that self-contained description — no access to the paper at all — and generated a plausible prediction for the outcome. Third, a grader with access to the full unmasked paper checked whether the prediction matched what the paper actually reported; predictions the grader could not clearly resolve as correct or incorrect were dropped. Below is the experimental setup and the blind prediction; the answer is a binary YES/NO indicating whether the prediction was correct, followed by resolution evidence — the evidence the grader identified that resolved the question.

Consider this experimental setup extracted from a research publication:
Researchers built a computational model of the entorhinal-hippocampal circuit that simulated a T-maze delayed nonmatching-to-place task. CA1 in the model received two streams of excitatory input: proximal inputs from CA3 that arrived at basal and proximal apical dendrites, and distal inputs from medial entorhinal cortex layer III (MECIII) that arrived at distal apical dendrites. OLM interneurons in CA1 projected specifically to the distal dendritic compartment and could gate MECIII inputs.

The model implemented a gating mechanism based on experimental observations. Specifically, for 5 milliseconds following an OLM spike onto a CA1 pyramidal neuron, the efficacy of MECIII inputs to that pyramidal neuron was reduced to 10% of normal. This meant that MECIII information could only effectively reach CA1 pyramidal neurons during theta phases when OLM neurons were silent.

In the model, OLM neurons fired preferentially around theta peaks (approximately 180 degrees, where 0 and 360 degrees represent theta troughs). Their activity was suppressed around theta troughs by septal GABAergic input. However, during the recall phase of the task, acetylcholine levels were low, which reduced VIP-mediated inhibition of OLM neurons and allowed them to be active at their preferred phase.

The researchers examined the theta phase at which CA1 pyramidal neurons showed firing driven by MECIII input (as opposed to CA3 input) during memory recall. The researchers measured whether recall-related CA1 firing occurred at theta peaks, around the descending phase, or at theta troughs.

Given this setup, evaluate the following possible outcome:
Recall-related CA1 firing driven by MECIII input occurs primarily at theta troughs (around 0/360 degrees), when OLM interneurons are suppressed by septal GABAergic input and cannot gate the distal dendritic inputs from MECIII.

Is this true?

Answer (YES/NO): NO